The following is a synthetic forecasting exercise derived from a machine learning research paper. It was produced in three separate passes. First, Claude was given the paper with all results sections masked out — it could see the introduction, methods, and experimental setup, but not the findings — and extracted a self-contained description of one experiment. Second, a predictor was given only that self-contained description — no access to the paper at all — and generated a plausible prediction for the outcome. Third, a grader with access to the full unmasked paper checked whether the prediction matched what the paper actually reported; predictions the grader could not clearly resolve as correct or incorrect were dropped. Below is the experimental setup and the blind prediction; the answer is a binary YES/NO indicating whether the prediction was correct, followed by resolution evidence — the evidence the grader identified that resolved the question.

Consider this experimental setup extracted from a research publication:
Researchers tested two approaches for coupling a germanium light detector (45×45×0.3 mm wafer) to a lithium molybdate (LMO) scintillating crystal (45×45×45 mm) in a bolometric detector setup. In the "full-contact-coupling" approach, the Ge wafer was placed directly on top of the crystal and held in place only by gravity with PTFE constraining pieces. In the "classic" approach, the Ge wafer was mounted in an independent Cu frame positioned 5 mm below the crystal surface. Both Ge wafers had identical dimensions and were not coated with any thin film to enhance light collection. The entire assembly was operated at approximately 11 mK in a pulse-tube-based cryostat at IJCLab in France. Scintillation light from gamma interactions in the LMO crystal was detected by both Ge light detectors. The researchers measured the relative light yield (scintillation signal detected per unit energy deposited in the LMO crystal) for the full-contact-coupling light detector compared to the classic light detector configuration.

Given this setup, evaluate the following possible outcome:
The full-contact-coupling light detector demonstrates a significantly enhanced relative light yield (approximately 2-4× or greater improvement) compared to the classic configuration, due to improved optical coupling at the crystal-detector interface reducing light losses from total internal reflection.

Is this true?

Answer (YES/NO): NO